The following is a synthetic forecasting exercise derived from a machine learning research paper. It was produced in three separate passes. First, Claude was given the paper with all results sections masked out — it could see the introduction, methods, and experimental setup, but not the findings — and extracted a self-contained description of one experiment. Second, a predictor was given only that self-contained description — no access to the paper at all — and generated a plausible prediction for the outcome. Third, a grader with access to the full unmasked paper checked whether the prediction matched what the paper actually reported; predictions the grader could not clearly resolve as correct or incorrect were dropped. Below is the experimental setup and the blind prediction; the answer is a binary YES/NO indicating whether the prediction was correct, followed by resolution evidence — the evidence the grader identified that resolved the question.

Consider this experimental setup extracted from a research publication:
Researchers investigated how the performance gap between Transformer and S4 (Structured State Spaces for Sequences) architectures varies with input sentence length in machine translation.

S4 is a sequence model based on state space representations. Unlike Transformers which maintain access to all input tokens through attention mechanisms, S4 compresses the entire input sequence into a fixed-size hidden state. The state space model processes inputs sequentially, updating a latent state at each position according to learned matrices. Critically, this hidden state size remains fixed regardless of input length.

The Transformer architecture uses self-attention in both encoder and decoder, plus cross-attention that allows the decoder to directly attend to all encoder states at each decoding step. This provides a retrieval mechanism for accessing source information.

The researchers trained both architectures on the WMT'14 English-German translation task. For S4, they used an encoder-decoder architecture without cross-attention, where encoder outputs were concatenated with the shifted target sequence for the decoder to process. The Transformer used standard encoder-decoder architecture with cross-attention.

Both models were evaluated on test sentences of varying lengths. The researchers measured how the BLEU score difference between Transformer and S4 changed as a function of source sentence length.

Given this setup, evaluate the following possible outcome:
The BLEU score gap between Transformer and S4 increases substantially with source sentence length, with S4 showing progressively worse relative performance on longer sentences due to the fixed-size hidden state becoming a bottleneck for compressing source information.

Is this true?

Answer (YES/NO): YES